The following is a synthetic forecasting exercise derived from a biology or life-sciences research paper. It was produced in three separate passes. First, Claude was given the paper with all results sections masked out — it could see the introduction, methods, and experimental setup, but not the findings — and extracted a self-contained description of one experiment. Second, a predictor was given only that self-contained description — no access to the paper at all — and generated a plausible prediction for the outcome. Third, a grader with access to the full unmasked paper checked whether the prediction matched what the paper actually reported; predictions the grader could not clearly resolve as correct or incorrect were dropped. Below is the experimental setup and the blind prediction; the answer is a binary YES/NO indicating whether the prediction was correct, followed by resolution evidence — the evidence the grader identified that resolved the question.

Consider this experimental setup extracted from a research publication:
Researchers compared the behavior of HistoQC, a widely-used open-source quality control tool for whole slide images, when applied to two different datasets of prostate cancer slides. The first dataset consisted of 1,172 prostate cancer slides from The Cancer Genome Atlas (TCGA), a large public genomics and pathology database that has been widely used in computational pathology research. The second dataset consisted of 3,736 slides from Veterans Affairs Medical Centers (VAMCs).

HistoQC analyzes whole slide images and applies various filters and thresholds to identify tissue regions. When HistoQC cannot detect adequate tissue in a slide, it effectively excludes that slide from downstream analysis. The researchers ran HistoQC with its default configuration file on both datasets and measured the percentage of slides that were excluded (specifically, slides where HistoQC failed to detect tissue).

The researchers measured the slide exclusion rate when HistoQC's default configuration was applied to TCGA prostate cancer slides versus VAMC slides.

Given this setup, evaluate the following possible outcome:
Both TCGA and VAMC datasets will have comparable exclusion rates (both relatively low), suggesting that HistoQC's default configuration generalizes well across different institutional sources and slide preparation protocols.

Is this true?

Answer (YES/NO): NO